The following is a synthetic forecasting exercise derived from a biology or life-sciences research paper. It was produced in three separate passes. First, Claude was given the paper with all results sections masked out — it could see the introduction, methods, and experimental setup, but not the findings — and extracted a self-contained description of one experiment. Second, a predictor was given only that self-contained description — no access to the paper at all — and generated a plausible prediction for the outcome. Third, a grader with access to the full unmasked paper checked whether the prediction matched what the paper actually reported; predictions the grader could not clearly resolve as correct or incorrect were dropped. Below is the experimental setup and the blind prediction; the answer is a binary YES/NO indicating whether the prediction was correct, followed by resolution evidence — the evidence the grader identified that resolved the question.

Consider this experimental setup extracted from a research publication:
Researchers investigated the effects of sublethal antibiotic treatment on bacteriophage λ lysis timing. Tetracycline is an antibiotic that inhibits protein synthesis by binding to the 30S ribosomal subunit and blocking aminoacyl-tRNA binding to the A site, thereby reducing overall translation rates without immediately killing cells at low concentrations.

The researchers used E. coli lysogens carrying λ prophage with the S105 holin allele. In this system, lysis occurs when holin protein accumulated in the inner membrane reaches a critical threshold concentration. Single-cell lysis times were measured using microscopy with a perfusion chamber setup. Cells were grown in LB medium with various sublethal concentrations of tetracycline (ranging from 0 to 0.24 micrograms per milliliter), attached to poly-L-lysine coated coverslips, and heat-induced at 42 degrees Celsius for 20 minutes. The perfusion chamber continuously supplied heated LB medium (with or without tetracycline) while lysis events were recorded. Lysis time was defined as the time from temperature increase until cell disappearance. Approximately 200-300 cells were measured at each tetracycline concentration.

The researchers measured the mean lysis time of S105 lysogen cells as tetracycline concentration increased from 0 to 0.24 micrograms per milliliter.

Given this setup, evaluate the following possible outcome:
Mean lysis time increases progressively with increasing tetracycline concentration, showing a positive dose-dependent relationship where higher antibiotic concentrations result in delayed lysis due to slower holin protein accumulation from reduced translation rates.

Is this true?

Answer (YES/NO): NO